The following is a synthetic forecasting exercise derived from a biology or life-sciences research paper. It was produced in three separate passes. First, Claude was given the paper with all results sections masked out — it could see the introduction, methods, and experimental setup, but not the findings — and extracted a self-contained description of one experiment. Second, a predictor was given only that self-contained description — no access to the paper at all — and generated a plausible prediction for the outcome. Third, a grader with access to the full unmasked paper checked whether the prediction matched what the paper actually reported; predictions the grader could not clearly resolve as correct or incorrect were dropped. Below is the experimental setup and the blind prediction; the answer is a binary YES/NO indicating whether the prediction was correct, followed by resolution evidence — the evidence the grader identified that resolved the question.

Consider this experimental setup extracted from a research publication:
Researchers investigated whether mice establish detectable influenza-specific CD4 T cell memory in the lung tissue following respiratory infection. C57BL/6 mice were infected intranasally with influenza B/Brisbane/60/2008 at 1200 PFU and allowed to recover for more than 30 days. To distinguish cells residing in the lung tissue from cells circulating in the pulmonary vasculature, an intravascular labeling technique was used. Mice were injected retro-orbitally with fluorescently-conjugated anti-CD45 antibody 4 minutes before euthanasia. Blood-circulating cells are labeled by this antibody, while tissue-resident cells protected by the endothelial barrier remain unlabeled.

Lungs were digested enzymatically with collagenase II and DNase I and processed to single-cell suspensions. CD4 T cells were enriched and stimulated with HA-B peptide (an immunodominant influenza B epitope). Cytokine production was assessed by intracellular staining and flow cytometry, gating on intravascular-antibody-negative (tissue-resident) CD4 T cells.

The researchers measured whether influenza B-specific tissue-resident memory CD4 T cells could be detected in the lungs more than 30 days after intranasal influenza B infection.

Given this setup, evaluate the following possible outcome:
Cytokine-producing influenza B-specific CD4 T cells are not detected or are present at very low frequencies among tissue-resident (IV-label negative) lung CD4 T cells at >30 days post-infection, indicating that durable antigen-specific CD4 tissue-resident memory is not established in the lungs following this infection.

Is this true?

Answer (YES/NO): NO